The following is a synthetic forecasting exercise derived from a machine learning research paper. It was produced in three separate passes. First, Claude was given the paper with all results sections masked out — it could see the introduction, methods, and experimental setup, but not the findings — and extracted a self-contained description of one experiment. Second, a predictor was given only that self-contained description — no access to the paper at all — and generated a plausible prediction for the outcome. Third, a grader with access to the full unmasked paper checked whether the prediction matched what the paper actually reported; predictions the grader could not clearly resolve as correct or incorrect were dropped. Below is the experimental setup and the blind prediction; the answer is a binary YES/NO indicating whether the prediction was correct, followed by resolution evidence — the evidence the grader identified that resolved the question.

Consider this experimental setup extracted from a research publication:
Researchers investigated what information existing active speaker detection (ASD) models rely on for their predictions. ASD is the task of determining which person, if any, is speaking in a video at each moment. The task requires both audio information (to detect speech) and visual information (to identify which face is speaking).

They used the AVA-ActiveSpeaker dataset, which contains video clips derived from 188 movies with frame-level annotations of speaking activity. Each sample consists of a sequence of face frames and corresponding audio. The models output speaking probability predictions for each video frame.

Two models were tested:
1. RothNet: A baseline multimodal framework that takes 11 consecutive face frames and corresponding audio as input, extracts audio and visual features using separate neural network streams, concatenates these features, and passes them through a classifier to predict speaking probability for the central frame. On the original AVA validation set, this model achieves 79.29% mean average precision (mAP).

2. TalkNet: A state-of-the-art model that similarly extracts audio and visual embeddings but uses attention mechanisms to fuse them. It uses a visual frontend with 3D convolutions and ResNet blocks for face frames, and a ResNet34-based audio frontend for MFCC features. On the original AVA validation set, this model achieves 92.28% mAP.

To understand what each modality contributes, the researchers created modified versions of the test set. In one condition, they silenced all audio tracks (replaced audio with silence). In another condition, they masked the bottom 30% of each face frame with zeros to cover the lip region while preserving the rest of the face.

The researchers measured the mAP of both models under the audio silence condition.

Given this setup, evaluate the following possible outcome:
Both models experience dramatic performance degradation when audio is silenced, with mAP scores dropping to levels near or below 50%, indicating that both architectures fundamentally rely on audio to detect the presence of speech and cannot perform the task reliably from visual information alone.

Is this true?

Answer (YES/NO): YES